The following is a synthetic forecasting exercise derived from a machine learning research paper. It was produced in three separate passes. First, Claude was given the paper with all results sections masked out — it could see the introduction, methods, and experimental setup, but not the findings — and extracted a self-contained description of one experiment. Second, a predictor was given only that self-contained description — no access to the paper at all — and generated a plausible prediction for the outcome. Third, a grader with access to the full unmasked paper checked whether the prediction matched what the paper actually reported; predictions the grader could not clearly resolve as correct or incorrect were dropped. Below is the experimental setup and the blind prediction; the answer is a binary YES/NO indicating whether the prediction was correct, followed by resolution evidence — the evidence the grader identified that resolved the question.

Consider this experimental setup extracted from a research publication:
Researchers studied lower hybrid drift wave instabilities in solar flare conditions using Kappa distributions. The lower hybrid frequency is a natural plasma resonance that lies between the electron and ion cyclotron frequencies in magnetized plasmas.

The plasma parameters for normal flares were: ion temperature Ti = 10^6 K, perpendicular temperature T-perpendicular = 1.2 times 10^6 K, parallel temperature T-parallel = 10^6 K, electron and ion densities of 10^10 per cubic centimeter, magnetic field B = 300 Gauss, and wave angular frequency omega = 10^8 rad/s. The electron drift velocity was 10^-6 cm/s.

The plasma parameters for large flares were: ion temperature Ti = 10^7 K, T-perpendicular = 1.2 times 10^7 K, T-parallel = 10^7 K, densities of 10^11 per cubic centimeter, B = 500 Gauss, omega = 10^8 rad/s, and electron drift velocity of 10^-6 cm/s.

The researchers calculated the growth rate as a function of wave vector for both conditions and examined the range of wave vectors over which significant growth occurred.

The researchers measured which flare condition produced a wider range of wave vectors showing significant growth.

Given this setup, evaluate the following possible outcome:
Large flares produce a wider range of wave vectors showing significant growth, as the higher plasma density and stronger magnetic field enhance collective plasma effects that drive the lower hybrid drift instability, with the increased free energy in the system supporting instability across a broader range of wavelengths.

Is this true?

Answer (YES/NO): NO